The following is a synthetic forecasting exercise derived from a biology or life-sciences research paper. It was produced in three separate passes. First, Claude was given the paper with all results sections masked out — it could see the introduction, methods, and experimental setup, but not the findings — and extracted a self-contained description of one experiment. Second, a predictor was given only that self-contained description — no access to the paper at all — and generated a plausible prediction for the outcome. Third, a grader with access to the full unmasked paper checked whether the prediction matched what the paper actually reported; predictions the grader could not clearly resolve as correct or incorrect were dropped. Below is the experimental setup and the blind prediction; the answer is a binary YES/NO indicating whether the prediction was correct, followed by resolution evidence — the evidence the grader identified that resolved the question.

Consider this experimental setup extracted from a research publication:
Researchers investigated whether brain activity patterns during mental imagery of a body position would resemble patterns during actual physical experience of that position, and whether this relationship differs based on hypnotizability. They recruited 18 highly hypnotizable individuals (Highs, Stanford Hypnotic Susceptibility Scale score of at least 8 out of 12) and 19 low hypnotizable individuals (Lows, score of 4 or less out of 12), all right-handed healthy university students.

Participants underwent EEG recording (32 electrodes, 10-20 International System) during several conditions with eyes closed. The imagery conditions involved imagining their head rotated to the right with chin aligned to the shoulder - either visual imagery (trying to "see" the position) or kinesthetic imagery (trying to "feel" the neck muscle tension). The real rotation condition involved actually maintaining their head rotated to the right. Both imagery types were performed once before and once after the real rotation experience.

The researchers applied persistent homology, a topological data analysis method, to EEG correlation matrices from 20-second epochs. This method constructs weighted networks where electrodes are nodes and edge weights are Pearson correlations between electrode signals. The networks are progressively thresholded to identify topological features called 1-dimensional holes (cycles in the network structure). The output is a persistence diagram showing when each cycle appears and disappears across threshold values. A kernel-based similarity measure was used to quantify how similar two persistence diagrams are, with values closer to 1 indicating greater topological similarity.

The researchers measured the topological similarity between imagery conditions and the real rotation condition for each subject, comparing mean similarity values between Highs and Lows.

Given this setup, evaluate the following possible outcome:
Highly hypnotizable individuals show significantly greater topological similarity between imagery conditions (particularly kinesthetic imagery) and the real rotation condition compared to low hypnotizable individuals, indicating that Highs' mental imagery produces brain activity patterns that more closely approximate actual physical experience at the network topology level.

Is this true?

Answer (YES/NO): NO